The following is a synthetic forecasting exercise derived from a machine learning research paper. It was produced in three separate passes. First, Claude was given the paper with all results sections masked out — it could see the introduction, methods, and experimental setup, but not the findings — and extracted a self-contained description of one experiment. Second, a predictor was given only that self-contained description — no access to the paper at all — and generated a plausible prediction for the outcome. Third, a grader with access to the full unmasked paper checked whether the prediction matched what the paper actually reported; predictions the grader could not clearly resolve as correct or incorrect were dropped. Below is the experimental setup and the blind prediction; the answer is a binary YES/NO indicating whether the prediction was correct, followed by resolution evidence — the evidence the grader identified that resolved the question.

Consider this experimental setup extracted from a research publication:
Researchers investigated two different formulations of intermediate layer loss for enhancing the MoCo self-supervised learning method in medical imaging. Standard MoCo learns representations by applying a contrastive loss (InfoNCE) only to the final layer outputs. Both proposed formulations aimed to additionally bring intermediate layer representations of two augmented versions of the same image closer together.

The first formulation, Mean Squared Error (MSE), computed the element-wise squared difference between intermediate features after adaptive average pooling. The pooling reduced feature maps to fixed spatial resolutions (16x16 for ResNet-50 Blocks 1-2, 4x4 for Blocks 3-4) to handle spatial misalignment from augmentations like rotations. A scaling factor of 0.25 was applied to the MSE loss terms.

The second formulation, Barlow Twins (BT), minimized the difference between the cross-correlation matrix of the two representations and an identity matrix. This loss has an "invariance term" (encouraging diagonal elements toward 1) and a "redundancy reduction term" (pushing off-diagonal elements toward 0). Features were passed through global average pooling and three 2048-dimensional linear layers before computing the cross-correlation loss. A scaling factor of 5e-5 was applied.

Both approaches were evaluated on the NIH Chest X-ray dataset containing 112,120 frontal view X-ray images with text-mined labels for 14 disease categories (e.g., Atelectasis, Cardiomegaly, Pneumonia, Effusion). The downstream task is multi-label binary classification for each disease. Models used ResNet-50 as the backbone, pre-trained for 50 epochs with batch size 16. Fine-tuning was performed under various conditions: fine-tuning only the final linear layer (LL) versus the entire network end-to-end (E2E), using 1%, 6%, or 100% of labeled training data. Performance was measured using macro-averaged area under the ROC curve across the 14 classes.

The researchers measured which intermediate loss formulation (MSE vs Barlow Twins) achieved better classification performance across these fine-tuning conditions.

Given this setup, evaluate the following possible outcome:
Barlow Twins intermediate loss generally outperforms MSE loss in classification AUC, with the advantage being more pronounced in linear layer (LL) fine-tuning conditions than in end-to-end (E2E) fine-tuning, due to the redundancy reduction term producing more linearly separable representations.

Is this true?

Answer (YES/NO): NO